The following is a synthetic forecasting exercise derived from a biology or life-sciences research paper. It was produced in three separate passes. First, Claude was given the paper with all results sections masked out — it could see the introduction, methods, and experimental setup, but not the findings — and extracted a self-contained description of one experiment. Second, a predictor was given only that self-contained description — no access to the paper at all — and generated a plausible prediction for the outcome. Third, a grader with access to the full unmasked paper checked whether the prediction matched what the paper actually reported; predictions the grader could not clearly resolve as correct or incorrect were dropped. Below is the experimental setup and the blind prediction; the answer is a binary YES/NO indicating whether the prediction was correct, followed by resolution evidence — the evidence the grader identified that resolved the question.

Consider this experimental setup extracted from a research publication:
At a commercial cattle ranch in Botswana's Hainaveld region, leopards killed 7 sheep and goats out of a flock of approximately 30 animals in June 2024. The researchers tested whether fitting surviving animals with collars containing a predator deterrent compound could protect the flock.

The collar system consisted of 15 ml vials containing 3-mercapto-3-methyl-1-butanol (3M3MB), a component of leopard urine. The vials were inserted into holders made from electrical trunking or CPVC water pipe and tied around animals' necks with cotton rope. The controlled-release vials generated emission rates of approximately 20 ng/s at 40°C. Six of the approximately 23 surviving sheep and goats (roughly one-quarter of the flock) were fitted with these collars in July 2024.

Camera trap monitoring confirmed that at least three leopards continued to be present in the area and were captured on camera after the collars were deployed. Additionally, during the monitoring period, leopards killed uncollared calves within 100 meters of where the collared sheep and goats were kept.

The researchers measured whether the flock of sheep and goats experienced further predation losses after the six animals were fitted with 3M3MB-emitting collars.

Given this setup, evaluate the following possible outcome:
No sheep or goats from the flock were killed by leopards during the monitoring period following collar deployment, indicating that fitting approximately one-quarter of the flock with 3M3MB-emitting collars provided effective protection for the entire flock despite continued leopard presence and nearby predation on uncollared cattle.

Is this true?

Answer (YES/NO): YES